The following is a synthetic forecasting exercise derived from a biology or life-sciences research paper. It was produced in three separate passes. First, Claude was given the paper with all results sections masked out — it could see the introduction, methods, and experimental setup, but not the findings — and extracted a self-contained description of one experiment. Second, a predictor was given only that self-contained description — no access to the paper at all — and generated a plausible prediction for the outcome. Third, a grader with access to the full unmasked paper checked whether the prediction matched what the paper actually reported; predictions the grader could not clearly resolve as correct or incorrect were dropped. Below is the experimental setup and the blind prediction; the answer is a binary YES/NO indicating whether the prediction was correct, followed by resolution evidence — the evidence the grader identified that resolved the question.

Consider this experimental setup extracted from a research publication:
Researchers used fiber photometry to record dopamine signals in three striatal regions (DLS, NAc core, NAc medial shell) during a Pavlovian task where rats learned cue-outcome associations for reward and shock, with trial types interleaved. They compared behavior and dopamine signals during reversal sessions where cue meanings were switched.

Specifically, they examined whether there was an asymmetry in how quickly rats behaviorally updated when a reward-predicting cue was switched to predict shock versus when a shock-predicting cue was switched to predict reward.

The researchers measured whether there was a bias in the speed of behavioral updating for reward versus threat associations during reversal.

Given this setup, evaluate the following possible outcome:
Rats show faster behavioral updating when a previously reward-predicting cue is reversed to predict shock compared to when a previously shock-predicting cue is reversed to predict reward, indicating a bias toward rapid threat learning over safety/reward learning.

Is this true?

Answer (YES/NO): YES